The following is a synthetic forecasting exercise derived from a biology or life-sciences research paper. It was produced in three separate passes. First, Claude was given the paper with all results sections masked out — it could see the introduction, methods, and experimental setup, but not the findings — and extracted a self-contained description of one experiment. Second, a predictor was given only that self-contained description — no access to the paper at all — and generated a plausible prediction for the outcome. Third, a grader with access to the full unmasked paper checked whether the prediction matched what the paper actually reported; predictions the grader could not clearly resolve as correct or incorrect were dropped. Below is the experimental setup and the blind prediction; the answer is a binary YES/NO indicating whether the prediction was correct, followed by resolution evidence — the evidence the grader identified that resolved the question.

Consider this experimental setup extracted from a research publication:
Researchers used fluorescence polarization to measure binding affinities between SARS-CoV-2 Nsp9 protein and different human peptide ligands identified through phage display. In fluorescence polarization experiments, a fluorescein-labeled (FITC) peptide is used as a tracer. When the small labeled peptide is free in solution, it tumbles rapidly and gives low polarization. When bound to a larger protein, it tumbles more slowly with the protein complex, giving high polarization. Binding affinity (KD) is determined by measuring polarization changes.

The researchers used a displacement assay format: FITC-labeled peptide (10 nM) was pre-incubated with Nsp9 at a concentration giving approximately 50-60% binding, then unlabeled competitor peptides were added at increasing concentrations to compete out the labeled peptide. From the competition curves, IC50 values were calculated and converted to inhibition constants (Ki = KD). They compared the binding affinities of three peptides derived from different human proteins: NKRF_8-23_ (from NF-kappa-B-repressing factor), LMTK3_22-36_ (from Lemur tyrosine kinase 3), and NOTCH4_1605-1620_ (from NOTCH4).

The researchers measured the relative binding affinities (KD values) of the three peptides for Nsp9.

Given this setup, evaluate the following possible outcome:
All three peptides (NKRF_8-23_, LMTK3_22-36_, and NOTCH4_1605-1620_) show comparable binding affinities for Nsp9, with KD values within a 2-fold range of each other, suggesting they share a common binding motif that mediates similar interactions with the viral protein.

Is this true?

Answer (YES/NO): NO